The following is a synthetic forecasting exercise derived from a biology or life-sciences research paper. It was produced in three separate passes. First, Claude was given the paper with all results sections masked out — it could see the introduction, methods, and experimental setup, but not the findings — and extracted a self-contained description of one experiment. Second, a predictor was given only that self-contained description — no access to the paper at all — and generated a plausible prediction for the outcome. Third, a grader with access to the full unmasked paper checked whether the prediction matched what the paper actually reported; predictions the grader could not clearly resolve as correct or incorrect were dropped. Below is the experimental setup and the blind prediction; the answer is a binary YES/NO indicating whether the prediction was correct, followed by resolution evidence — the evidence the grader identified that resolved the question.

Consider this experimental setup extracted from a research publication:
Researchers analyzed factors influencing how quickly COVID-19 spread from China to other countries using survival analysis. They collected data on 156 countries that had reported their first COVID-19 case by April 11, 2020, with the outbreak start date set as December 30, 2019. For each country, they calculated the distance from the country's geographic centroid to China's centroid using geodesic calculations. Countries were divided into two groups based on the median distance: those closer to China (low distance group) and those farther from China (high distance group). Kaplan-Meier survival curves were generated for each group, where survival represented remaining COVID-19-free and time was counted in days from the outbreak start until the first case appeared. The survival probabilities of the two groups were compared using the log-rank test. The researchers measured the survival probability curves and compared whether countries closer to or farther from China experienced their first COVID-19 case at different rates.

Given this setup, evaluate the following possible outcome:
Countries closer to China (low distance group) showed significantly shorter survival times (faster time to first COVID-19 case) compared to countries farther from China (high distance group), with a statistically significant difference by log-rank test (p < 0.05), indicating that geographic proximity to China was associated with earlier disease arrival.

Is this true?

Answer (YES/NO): YES